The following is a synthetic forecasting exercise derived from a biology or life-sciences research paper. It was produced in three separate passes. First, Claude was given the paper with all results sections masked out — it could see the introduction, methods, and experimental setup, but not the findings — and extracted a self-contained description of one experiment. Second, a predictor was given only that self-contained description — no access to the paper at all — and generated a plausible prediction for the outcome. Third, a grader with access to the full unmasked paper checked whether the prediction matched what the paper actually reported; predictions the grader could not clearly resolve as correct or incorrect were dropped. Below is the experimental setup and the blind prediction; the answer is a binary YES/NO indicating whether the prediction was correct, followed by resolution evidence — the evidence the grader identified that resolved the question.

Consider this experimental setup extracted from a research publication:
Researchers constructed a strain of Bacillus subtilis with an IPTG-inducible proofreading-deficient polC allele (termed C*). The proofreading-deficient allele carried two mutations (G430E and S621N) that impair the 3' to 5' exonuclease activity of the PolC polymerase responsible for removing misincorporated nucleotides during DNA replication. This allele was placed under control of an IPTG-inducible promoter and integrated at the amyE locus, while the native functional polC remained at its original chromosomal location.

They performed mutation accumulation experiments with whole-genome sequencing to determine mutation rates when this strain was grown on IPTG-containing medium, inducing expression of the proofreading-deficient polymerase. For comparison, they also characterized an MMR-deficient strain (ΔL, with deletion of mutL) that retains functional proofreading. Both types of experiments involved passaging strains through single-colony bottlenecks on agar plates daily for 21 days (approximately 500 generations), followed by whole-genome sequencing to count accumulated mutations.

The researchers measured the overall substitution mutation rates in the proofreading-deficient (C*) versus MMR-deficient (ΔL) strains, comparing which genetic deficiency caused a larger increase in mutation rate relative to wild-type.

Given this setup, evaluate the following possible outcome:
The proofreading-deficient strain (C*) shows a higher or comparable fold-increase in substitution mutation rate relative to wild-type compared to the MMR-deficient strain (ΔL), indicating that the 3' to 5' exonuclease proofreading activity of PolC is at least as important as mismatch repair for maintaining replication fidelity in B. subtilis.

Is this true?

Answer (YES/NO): YES